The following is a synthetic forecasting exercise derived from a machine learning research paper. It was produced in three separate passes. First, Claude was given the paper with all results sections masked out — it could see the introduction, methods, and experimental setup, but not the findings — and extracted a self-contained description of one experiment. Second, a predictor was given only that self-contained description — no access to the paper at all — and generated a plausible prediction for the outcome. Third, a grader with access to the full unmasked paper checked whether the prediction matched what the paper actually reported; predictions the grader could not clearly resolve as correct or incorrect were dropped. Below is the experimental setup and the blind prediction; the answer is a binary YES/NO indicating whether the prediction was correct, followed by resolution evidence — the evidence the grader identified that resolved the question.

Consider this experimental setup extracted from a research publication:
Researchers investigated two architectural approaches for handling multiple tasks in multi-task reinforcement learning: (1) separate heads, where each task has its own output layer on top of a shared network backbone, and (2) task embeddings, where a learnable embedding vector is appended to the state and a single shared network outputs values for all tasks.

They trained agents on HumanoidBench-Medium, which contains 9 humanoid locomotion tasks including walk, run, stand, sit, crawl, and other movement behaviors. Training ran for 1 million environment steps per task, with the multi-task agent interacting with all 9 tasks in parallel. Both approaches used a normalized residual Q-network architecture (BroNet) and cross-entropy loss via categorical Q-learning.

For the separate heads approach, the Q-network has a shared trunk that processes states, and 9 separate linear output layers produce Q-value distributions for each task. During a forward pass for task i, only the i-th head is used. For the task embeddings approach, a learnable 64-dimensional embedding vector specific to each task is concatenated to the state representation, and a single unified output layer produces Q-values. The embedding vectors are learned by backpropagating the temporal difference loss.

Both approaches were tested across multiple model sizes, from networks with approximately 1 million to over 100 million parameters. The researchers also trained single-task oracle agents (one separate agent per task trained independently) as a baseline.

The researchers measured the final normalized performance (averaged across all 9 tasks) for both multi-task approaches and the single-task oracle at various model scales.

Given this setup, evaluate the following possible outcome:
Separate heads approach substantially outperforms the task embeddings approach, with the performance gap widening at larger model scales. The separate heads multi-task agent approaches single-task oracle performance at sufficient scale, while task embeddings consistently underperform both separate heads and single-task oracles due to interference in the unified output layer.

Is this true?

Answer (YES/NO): NO